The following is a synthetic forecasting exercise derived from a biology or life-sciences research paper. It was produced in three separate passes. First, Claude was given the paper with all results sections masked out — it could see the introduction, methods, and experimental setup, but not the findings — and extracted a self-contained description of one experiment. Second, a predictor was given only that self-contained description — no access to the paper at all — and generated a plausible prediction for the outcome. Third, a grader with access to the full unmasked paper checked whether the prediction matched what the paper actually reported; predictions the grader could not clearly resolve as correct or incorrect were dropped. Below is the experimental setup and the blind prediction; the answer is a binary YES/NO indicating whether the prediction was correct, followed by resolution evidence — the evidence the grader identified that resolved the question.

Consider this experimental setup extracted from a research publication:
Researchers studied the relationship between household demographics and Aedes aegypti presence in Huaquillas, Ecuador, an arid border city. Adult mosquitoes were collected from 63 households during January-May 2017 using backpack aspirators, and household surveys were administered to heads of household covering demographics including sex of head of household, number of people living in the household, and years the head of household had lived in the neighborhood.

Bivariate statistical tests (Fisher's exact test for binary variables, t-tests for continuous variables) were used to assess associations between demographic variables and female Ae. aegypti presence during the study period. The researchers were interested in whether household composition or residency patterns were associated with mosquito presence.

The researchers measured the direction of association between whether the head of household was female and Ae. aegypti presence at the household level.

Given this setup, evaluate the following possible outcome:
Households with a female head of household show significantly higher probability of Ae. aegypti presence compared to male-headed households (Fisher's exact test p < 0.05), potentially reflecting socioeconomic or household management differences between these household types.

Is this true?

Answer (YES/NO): YES